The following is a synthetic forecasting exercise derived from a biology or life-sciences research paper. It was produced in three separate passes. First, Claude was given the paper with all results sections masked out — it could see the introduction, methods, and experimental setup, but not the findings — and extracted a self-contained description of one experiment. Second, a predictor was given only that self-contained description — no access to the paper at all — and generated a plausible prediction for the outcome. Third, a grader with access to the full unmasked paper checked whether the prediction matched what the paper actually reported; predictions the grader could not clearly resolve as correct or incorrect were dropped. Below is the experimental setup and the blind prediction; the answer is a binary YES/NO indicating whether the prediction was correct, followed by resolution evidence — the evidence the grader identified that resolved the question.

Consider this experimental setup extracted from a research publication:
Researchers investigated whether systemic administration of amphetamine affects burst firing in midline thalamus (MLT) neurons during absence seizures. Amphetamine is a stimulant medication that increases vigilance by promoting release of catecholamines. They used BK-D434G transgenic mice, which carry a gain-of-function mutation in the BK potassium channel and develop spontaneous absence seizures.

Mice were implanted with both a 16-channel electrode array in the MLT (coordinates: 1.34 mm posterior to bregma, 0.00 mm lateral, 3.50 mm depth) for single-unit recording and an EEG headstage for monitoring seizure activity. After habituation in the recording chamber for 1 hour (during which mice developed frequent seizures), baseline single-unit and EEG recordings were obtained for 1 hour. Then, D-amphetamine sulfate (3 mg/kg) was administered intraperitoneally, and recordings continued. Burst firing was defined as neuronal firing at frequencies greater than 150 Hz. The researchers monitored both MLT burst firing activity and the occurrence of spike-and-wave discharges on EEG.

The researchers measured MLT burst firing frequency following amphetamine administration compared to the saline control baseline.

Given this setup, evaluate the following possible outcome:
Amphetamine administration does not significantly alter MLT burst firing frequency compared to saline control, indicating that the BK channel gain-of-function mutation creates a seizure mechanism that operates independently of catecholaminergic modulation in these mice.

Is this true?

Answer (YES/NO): NO